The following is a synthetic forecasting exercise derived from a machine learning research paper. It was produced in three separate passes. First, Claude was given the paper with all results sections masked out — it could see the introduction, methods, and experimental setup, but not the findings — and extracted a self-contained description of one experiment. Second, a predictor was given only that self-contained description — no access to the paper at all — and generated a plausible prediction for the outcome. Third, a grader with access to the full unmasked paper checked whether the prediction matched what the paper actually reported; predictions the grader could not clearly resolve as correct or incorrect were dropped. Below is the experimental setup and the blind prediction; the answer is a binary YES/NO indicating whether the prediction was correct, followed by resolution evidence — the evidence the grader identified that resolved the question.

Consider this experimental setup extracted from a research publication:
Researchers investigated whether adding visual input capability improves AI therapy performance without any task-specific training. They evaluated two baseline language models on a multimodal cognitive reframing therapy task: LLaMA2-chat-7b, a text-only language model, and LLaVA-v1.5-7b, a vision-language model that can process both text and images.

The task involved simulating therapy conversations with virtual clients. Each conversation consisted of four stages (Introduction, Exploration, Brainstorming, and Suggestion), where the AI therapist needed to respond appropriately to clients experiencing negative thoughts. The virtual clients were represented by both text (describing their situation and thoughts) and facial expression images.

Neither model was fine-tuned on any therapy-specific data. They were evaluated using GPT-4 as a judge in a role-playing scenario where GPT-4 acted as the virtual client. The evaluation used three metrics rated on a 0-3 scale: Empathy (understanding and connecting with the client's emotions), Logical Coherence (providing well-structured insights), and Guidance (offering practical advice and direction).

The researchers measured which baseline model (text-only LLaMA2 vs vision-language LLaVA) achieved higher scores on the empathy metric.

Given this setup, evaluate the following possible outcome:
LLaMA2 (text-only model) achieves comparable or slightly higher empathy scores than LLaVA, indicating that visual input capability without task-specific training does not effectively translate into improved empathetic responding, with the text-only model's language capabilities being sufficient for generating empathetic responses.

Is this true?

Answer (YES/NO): YES